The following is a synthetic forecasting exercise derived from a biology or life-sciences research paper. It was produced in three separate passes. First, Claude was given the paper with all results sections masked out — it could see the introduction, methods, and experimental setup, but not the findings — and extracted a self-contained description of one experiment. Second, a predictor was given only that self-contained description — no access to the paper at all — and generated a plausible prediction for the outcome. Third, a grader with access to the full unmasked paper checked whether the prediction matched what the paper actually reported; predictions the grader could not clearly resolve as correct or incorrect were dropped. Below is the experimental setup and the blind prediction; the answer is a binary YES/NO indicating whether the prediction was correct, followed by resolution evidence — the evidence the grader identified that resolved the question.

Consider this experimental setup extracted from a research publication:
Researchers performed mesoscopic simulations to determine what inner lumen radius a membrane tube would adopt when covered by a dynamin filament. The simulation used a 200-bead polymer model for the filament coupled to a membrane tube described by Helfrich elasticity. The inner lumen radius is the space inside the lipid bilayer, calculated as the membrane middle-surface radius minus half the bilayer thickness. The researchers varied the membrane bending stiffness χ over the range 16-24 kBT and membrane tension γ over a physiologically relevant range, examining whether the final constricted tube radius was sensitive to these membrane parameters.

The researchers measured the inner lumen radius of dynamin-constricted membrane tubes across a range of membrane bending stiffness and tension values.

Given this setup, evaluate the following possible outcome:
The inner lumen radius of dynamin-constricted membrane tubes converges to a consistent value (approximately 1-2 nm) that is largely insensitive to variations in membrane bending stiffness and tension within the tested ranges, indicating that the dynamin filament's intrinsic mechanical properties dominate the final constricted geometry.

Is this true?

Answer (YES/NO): NO